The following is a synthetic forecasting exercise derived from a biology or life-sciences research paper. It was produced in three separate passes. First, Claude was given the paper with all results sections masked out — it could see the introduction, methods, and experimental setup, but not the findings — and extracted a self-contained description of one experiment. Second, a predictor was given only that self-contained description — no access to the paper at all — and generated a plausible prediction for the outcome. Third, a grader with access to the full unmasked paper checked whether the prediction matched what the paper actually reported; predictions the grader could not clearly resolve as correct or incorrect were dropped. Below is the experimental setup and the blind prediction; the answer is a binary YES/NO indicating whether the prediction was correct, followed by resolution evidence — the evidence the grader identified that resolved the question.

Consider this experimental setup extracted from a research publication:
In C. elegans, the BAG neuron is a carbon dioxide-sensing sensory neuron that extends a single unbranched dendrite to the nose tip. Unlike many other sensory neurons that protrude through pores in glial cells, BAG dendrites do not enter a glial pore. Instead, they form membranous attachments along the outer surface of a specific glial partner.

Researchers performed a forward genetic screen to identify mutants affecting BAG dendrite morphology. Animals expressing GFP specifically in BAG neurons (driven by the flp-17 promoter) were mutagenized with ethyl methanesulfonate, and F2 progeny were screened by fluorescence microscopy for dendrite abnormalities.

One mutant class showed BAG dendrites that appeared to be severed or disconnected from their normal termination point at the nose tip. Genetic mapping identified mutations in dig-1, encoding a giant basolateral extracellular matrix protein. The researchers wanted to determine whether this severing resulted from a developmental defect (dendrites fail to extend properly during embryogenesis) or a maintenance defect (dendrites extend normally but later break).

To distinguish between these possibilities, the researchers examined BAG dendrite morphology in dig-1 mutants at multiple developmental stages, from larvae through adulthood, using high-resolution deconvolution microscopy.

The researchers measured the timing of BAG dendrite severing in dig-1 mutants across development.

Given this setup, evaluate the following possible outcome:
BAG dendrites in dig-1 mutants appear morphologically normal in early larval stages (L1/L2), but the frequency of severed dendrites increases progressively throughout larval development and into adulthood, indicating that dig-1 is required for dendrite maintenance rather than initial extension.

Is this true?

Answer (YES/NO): YES